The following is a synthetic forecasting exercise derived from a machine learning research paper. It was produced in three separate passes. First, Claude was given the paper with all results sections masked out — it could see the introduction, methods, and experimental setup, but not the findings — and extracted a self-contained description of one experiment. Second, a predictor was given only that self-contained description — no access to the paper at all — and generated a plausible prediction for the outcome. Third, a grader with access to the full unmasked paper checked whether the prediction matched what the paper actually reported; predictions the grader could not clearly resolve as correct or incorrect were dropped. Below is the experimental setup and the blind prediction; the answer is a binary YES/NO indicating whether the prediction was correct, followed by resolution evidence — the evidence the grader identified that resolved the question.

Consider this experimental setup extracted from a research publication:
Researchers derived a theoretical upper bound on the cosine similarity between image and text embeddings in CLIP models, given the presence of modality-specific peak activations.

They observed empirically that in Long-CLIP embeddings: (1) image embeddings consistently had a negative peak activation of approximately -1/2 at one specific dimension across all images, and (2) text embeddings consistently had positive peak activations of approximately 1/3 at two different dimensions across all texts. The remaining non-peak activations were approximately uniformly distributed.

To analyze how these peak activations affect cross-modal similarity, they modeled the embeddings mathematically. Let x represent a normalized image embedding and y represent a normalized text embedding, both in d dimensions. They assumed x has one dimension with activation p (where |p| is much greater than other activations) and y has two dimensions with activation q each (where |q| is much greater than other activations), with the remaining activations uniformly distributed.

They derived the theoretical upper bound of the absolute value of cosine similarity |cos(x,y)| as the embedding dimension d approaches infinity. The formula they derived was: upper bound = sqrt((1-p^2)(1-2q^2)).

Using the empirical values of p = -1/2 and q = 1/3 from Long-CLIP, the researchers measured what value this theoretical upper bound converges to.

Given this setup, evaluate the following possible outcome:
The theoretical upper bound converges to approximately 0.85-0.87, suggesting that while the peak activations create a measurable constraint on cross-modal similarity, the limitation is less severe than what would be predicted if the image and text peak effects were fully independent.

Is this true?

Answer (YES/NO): NO